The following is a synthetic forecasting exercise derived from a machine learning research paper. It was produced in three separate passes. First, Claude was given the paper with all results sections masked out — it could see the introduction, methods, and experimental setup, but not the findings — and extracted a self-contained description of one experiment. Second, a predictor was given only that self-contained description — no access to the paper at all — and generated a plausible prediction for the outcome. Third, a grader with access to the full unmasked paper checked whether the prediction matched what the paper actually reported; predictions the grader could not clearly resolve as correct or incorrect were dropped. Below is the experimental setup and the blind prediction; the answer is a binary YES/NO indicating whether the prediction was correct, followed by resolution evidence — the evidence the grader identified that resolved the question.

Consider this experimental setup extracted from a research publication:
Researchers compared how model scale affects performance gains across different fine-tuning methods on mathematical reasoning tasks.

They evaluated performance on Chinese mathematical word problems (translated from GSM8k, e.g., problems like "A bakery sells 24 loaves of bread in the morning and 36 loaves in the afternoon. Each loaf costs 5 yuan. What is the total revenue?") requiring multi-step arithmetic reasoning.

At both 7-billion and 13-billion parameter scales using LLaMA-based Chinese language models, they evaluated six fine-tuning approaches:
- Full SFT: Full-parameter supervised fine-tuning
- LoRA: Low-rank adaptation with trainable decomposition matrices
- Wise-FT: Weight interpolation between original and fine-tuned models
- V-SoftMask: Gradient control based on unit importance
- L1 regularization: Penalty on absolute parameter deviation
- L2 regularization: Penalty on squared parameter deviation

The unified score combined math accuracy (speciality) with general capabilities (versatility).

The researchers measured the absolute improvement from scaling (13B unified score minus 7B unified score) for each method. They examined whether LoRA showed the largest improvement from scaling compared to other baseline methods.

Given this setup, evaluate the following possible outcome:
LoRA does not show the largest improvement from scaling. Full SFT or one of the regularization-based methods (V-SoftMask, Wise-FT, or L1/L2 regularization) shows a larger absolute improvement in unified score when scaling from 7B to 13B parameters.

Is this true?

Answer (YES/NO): YES